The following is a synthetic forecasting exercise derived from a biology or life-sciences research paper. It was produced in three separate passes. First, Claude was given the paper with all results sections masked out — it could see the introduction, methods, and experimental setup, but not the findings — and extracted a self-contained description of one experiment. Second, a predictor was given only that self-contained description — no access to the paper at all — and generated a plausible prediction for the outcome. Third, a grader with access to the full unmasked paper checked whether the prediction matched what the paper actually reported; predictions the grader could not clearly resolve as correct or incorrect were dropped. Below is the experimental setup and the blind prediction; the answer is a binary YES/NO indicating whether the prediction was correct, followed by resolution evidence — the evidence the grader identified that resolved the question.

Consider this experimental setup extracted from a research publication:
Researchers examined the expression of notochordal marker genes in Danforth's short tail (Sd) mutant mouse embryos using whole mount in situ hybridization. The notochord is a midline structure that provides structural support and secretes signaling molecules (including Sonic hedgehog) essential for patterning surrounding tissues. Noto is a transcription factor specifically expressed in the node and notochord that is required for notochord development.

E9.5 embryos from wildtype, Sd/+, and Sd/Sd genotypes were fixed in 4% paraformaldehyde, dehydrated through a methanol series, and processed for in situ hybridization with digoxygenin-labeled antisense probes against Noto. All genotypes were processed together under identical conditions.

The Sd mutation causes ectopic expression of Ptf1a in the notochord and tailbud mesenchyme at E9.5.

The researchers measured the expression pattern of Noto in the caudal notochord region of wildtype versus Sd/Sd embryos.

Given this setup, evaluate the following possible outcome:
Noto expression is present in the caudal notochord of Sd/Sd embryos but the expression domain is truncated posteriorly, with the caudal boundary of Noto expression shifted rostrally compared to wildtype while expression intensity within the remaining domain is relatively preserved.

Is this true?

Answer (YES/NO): NO